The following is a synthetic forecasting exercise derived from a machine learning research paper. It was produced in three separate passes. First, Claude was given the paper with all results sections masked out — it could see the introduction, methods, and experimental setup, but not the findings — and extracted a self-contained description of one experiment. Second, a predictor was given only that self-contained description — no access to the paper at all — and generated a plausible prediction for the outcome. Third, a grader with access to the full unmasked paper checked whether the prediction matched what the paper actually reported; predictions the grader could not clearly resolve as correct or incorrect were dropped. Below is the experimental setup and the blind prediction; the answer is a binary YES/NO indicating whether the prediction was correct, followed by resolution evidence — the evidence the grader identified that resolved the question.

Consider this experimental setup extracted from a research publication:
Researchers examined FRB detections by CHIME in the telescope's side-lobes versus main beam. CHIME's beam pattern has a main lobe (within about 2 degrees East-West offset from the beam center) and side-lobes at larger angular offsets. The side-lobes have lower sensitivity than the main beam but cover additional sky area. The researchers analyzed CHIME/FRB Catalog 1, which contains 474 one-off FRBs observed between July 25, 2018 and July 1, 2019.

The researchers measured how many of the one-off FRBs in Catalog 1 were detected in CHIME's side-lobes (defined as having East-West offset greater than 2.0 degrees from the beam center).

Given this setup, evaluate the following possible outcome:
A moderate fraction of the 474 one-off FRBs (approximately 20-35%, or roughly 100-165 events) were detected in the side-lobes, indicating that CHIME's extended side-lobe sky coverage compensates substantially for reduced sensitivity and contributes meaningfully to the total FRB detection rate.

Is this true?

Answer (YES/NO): NO